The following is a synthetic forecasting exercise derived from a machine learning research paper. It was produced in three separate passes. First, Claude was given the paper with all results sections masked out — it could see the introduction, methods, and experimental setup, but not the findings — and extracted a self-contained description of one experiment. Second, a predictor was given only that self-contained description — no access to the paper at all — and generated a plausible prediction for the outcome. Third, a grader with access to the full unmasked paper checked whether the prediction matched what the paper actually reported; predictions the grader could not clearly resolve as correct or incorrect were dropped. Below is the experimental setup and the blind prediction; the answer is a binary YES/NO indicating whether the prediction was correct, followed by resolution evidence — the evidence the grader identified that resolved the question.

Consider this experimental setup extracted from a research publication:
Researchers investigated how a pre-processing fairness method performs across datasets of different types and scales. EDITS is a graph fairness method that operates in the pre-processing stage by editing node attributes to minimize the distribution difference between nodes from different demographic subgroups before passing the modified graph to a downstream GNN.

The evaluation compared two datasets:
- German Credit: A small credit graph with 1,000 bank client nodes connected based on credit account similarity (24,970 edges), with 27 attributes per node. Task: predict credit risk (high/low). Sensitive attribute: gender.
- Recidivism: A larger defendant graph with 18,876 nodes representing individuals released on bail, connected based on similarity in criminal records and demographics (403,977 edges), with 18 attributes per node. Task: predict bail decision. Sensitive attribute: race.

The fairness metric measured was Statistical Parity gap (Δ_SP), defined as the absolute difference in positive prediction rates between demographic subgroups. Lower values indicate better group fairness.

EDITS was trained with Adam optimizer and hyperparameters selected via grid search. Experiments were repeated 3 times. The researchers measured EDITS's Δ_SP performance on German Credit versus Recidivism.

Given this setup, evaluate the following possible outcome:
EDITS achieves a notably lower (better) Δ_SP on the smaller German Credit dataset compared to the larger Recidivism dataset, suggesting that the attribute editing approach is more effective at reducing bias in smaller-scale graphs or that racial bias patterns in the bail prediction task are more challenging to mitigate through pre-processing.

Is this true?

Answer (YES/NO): YES